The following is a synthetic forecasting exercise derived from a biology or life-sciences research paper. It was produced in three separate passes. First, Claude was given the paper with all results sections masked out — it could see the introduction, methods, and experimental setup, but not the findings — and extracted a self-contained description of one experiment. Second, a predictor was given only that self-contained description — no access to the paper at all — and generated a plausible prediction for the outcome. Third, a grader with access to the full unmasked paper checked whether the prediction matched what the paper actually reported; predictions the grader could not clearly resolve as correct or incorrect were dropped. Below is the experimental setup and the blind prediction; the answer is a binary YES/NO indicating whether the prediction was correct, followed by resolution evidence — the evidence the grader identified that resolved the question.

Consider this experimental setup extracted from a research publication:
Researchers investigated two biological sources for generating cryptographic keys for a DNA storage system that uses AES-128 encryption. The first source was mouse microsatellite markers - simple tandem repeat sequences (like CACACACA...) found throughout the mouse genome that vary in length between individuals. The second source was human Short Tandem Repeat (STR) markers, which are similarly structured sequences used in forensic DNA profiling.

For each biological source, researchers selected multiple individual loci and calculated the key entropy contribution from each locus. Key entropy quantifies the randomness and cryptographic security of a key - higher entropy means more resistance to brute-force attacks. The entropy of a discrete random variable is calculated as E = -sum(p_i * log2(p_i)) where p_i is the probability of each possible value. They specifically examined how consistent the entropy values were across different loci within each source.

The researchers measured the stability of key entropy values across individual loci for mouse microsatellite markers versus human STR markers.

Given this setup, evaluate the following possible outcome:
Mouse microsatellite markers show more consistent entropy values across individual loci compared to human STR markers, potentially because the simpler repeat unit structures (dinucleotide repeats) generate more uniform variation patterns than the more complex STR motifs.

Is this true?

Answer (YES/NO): YES